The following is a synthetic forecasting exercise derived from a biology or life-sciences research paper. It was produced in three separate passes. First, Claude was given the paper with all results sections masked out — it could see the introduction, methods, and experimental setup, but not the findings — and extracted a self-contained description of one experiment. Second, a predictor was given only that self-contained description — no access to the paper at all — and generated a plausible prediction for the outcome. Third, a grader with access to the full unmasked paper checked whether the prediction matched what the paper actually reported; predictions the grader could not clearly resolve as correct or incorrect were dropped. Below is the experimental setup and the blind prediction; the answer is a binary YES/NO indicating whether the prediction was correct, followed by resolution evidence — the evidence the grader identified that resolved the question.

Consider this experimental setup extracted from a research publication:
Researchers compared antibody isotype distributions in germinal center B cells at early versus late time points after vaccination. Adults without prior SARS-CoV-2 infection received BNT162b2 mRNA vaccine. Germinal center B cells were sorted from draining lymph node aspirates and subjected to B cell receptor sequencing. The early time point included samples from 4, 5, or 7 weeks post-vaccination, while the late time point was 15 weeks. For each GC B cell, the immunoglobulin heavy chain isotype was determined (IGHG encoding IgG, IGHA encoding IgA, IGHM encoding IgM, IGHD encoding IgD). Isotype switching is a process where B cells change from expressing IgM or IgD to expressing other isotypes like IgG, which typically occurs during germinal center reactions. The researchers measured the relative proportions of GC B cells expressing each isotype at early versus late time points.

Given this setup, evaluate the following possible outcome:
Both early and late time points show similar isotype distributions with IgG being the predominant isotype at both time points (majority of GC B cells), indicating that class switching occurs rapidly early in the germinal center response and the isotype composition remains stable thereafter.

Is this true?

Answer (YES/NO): NO